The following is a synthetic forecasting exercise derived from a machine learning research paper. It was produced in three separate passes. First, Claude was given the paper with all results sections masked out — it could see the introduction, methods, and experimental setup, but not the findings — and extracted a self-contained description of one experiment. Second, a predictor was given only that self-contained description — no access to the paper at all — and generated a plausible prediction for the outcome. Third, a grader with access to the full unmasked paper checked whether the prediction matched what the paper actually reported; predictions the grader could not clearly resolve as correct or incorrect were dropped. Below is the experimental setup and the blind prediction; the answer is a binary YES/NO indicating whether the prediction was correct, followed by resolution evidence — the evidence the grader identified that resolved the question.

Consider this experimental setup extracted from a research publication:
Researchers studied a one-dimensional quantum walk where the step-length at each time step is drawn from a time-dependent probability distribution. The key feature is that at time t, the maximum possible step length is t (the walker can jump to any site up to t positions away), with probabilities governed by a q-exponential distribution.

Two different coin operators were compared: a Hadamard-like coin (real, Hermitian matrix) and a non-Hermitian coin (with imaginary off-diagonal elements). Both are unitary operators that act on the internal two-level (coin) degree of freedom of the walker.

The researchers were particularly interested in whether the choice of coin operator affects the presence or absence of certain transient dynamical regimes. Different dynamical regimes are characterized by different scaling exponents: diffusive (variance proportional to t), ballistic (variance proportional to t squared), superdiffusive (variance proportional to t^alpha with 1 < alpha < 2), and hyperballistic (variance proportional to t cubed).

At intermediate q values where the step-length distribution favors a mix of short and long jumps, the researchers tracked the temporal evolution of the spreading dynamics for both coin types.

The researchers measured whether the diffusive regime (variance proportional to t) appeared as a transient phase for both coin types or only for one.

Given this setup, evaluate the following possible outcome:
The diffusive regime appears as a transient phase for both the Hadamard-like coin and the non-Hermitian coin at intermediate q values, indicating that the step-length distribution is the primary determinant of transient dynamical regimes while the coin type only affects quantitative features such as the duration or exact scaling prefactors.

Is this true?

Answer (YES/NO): NO